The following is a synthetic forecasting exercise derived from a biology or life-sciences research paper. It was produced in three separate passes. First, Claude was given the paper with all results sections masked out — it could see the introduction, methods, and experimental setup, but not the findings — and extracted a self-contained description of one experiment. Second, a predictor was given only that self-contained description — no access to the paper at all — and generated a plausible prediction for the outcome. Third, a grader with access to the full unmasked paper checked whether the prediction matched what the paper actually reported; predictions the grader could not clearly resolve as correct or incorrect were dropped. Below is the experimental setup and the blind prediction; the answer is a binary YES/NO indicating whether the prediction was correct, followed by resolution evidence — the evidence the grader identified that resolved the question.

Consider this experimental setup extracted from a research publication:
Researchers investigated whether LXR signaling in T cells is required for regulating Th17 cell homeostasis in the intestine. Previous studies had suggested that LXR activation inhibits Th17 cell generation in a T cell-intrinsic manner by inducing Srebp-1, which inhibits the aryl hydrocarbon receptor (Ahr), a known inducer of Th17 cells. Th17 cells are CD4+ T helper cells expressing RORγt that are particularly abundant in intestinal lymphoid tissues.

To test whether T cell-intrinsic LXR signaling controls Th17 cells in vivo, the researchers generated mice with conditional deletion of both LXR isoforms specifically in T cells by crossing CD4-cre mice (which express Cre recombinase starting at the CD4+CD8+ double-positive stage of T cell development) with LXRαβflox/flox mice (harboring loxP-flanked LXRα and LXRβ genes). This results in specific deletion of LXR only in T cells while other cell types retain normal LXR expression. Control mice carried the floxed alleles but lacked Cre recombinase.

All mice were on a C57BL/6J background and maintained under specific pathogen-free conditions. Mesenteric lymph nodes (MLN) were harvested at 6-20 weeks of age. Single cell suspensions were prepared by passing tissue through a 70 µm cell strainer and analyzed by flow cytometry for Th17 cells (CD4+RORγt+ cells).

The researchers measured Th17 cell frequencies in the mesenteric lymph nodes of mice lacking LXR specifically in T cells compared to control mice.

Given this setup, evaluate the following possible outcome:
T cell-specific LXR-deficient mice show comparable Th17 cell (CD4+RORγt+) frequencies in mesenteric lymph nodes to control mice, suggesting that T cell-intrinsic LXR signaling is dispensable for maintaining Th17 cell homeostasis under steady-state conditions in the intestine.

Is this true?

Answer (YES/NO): YES